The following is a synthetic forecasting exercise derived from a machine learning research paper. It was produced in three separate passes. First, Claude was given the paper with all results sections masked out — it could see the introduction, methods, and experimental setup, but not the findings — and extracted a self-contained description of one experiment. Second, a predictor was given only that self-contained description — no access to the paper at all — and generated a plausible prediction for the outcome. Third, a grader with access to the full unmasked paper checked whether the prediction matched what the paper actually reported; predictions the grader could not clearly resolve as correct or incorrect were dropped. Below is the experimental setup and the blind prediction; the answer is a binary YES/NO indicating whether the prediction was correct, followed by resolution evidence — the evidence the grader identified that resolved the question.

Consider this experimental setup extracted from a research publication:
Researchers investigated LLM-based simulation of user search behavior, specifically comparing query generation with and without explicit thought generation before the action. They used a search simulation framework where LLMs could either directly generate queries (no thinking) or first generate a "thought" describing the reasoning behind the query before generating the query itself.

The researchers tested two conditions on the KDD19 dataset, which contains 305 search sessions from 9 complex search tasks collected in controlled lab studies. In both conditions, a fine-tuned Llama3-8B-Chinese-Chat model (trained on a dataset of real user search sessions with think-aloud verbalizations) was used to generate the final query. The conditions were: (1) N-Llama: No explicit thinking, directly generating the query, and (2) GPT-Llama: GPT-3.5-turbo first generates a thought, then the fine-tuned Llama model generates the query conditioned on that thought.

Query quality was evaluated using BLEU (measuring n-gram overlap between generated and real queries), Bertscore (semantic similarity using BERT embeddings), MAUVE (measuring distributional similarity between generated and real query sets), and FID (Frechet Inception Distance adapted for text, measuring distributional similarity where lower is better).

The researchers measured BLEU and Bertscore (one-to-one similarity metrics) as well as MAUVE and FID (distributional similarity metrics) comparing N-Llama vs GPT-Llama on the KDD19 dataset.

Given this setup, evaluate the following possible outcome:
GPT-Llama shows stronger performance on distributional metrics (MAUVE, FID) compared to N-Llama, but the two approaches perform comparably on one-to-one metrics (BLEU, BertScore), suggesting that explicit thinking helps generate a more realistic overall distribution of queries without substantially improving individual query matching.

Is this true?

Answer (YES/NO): NO